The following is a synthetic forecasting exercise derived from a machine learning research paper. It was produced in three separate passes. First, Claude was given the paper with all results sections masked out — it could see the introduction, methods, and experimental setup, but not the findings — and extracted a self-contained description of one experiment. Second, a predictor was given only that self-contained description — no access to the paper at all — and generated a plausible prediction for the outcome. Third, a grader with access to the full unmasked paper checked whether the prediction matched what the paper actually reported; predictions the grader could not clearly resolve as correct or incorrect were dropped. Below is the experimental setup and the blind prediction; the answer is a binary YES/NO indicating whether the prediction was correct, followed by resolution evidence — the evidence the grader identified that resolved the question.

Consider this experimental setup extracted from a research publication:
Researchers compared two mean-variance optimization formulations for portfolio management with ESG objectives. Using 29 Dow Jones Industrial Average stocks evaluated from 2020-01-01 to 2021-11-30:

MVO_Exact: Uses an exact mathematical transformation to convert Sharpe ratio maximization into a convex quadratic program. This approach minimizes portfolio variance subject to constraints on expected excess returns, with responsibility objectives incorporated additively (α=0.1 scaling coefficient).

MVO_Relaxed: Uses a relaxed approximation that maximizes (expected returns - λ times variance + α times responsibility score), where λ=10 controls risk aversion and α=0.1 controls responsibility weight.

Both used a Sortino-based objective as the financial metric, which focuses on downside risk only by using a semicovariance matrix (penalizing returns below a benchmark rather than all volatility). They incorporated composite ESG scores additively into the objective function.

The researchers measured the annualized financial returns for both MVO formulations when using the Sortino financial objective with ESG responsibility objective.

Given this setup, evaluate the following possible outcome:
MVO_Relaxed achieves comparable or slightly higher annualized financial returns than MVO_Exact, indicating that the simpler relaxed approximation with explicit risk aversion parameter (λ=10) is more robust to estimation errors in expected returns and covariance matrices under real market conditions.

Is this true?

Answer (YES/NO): NO